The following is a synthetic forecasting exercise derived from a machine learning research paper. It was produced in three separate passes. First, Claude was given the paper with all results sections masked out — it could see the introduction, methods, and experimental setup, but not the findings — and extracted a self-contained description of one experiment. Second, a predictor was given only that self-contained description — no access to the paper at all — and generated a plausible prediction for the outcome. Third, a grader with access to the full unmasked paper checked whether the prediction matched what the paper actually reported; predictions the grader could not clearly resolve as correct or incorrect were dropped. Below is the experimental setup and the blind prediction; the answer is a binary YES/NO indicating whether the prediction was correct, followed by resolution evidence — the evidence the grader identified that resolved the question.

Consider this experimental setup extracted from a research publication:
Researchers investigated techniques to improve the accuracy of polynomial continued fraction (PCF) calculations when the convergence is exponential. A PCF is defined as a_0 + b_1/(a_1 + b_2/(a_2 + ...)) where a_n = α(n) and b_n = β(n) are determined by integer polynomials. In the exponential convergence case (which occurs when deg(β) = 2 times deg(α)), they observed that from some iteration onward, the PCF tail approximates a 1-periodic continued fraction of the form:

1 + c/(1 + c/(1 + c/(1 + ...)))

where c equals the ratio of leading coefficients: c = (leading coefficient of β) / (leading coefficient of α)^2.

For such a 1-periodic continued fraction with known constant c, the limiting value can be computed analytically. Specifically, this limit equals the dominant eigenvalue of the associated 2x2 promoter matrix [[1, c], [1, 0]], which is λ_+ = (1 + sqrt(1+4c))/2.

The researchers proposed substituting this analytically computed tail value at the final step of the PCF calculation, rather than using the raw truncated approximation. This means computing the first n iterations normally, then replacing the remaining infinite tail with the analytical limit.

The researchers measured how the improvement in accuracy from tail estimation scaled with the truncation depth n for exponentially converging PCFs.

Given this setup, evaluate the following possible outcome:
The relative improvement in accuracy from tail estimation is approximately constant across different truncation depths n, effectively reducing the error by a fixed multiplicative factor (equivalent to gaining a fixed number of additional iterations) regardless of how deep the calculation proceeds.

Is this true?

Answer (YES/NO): YES